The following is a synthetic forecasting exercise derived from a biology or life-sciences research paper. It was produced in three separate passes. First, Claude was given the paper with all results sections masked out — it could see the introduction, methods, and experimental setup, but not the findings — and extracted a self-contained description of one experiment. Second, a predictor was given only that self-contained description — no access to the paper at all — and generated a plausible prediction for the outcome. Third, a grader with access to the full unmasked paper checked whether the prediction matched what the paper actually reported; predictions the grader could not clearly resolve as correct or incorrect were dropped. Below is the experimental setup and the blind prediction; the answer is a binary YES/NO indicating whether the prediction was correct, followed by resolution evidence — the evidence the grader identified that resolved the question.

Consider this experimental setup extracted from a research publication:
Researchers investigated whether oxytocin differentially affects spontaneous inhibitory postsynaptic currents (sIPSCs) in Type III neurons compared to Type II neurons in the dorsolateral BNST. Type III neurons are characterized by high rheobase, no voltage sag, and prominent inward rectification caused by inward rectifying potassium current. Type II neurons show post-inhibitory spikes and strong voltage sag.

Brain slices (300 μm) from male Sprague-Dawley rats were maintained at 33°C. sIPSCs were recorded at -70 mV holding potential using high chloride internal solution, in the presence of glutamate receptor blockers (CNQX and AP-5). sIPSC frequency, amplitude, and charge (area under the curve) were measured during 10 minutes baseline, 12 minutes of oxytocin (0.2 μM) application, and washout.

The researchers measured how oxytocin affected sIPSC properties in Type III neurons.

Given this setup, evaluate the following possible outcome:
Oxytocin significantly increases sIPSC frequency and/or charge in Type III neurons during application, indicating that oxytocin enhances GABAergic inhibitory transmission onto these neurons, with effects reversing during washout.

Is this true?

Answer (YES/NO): NO